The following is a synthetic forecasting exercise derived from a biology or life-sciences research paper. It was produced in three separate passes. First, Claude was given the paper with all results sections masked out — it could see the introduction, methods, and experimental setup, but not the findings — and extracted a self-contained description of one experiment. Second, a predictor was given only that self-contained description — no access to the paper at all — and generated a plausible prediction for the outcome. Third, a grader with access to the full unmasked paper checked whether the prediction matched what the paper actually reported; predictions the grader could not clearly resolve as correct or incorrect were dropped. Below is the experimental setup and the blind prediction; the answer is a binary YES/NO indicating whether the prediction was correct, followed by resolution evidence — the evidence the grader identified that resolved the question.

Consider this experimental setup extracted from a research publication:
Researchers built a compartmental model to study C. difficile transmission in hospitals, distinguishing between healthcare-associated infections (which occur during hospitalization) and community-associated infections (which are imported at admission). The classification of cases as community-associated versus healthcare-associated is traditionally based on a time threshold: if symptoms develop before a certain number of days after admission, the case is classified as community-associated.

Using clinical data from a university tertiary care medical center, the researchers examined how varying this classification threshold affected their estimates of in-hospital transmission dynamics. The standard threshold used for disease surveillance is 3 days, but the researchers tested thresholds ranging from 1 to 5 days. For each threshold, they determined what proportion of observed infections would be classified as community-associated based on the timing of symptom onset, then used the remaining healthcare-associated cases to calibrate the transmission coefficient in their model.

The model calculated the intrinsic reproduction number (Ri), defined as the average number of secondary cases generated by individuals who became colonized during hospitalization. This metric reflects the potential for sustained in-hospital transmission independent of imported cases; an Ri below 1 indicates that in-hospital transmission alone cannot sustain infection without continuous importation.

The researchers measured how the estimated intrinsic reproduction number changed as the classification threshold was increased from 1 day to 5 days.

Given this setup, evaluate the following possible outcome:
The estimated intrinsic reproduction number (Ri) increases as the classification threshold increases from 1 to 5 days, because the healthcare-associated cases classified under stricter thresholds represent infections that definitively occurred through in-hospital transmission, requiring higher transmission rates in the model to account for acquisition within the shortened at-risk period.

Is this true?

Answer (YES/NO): NO